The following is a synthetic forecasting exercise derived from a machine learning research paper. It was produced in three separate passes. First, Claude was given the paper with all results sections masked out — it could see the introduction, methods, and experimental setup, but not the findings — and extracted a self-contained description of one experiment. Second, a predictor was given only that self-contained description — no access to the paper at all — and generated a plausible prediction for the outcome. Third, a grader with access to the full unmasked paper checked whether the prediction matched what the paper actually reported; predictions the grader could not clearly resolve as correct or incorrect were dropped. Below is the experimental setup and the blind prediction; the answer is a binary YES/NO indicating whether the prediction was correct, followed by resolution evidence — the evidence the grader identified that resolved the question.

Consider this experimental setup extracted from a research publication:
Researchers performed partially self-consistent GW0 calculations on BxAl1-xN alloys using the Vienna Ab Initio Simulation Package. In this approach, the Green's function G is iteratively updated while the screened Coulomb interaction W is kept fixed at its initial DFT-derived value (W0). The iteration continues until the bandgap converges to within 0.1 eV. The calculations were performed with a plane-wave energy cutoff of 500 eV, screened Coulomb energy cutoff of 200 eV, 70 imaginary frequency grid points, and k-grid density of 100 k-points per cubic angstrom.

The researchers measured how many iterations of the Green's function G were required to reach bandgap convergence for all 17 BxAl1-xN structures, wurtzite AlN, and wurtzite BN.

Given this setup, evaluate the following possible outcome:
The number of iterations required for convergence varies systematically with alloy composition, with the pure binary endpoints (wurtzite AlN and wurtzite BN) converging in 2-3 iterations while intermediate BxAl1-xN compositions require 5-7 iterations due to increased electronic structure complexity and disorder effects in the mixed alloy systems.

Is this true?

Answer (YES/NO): NO